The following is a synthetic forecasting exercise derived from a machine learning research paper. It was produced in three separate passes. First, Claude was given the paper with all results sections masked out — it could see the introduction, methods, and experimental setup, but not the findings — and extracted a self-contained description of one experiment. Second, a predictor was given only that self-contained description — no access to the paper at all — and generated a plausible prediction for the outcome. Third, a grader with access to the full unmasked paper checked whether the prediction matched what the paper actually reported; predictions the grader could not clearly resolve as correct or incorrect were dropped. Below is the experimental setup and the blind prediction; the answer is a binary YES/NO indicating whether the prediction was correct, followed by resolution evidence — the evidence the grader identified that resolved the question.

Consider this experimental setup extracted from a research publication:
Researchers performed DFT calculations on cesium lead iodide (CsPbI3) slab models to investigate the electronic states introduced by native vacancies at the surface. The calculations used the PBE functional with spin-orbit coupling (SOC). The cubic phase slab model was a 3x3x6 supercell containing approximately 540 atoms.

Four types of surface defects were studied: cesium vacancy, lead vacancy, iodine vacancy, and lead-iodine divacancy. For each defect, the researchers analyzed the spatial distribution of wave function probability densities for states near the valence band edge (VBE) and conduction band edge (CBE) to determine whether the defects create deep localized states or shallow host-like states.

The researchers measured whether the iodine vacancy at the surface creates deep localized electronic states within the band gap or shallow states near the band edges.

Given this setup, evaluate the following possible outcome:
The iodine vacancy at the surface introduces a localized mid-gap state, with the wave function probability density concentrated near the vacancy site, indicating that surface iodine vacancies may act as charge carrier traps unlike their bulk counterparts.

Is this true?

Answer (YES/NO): NO